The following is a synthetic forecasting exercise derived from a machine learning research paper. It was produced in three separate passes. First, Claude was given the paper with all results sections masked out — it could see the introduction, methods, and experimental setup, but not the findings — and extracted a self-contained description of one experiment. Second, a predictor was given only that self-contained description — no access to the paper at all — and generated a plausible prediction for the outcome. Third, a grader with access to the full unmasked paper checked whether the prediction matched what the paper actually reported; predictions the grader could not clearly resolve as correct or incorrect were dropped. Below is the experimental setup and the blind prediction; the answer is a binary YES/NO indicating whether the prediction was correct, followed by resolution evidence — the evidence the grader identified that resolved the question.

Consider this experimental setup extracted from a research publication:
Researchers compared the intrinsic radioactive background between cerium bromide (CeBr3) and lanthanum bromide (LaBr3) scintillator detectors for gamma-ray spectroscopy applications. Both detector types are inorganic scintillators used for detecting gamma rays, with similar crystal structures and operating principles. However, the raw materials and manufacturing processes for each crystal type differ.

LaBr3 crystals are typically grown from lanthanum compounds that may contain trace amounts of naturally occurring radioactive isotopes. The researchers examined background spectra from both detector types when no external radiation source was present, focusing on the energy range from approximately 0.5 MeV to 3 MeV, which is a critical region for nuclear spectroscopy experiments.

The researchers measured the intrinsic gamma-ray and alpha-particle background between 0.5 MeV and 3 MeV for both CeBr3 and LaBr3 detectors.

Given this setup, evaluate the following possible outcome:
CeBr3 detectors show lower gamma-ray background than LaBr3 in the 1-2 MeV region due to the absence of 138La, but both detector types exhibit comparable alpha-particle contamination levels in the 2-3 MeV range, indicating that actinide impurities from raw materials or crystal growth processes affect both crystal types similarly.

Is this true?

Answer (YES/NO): NO